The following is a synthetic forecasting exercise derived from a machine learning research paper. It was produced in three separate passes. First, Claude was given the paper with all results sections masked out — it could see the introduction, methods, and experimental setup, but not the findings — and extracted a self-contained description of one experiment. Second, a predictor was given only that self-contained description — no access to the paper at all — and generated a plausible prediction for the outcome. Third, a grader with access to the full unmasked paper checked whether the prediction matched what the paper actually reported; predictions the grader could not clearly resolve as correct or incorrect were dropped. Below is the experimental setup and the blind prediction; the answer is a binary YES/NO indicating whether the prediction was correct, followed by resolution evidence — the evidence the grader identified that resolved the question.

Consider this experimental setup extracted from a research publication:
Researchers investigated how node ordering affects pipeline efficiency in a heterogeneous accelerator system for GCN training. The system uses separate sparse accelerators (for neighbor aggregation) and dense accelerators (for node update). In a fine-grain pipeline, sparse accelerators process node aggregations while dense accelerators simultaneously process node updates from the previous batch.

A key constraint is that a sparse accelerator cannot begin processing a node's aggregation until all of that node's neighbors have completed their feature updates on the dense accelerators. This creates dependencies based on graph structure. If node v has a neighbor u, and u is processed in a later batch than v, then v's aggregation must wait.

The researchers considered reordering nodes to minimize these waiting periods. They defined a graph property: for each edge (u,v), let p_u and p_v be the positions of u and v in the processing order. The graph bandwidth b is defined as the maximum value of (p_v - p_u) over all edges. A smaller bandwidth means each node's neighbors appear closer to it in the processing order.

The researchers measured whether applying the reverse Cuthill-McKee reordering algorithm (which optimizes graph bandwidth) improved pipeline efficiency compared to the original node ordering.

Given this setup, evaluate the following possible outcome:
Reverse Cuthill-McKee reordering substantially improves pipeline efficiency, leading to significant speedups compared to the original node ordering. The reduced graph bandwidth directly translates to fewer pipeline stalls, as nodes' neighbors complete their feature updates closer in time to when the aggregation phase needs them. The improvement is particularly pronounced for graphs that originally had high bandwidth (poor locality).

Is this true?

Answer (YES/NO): NO